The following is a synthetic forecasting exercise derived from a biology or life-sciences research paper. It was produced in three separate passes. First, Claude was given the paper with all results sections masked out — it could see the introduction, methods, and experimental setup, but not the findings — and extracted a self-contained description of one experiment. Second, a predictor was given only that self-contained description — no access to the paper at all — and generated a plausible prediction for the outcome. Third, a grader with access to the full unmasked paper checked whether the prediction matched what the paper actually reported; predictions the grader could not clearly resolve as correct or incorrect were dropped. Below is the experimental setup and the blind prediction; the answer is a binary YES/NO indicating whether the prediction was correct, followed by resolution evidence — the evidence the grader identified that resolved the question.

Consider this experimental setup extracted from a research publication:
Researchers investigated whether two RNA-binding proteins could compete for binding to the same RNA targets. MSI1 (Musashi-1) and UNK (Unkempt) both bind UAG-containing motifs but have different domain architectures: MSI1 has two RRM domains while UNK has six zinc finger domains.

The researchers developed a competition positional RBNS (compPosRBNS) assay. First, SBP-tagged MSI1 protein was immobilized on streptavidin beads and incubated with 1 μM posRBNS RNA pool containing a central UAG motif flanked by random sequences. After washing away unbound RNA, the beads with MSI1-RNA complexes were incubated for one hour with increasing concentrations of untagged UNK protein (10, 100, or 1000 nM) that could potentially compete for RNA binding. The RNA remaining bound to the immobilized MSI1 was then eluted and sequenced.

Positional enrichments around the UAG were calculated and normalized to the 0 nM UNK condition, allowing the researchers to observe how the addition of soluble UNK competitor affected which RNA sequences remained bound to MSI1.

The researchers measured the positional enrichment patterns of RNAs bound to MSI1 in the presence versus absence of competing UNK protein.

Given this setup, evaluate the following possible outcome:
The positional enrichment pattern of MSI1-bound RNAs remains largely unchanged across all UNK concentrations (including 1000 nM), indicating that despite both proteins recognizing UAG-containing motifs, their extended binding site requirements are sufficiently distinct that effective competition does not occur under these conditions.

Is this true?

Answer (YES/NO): YES